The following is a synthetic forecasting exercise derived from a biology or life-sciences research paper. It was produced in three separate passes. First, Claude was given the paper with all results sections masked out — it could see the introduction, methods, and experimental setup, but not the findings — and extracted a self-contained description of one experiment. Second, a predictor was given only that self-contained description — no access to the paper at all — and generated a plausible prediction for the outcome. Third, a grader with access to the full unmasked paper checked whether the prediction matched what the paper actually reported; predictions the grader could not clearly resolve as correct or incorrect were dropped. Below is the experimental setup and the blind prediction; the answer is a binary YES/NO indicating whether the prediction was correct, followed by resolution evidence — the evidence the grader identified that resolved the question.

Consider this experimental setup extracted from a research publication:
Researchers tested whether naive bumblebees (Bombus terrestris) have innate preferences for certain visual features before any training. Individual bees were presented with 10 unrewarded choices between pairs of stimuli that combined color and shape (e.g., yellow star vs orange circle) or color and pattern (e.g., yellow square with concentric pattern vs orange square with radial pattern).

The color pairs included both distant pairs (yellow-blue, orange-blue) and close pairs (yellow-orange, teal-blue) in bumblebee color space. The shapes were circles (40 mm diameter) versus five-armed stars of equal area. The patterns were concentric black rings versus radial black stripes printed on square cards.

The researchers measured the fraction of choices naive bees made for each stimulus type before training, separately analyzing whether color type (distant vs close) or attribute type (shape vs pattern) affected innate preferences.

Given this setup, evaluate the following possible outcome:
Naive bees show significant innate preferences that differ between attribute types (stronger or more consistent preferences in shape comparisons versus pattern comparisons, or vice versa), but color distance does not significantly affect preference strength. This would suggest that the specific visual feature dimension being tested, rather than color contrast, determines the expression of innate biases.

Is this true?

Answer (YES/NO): NO